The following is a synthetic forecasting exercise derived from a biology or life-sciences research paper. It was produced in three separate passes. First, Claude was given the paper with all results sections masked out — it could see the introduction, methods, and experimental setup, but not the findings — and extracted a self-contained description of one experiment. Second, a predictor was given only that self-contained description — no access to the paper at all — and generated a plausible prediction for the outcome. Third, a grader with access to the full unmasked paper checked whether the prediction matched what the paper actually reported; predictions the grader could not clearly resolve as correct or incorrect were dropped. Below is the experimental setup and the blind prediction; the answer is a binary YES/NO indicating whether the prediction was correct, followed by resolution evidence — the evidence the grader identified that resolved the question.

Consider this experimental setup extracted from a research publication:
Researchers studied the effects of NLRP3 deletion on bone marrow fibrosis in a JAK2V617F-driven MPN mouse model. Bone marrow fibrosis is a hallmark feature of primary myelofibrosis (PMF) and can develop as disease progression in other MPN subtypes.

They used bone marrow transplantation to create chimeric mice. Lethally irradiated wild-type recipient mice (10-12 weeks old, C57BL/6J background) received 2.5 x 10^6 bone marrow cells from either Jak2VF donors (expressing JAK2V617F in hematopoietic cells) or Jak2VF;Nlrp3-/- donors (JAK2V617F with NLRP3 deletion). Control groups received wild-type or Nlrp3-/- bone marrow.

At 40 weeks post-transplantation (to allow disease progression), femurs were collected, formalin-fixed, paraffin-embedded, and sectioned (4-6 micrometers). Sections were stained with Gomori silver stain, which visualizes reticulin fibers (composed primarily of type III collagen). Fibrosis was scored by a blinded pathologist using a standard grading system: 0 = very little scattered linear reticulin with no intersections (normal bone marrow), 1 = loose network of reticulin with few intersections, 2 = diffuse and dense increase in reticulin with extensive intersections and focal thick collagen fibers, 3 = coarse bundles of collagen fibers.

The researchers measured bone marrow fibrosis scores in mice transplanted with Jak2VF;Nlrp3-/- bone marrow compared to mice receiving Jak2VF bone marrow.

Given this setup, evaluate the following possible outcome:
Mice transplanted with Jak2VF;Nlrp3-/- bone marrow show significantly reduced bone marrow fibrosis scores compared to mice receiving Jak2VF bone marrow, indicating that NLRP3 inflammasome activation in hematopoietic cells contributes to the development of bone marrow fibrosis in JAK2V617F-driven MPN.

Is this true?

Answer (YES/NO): YES